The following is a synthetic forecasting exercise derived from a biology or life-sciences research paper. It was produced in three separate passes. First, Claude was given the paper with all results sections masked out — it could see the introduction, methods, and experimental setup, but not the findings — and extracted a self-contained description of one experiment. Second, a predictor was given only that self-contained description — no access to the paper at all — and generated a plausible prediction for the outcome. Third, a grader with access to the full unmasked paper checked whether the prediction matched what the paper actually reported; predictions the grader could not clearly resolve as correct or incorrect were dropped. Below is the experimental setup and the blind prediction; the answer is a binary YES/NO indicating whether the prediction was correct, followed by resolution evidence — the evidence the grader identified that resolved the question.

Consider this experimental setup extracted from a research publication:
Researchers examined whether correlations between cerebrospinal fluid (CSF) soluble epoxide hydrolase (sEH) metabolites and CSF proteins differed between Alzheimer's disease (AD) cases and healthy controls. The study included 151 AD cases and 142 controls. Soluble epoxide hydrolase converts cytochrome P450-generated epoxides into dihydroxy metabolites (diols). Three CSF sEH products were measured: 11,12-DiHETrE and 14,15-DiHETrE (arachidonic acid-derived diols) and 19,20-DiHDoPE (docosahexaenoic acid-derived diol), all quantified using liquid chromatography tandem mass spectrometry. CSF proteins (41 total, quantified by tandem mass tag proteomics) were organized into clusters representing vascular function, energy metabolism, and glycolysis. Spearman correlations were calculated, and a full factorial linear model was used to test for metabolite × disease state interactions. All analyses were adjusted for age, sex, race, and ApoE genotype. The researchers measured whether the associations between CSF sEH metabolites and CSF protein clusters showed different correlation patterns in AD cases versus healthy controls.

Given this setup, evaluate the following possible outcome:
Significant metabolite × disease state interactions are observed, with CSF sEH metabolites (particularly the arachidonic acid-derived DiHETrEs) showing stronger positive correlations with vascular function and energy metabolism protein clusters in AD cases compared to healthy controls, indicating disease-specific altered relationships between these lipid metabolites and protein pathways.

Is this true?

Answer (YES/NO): NO